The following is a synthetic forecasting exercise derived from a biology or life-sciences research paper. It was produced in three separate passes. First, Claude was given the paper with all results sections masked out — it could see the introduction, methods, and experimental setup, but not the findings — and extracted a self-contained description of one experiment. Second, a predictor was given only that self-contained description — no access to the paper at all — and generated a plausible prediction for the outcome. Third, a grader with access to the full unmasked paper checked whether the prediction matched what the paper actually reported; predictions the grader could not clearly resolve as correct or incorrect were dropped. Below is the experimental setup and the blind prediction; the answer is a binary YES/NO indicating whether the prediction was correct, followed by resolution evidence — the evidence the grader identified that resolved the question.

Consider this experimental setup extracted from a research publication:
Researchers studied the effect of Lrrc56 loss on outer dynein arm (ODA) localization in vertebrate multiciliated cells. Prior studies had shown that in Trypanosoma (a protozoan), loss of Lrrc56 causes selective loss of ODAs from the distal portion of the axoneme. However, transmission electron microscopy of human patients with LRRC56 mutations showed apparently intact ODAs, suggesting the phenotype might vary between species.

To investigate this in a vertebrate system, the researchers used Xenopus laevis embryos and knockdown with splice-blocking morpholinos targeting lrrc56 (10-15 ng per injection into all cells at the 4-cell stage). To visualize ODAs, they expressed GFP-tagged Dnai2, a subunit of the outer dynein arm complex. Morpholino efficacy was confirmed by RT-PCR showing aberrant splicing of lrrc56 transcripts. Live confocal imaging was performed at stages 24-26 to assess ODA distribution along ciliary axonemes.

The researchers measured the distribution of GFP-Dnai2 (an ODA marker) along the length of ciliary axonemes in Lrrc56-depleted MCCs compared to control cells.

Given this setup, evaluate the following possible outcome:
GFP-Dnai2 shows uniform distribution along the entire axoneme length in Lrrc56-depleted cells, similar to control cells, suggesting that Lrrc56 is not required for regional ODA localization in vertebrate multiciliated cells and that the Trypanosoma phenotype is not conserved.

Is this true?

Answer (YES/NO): NO